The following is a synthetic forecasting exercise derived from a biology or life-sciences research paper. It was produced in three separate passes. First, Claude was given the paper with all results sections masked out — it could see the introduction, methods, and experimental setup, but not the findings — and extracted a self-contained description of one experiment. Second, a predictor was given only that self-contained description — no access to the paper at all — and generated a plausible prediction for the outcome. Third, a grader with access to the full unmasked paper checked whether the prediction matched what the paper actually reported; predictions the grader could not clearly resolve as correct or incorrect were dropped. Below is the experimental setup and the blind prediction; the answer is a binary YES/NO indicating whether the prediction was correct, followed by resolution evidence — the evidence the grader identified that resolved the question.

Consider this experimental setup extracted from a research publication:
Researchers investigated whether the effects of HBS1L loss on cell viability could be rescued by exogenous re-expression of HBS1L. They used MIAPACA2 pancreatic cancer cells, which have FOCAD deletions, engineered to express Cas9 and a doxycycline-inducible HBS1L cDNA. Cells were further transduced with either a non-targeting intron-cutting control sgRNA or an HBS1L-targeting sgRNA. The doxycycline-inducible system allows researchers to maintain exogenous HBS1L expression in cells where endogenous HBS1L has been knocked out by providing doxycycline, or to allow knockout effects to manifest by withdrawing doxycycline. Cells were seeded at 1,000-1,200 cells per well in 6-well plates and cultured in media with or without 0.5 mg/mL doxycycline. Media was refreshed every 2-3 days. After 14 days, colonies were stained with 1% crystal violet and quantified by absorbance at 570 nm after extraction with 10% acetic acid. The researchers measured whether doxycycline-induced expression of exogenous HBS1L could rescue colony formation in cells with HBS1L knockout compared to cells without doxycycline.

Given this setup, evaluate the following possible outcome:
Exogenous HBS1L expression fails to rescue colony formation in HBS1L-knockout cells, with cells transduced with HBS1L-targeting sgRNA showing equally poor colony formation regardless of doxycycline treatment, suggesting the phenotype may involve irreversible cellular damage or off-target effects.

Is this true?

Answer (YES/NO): NO